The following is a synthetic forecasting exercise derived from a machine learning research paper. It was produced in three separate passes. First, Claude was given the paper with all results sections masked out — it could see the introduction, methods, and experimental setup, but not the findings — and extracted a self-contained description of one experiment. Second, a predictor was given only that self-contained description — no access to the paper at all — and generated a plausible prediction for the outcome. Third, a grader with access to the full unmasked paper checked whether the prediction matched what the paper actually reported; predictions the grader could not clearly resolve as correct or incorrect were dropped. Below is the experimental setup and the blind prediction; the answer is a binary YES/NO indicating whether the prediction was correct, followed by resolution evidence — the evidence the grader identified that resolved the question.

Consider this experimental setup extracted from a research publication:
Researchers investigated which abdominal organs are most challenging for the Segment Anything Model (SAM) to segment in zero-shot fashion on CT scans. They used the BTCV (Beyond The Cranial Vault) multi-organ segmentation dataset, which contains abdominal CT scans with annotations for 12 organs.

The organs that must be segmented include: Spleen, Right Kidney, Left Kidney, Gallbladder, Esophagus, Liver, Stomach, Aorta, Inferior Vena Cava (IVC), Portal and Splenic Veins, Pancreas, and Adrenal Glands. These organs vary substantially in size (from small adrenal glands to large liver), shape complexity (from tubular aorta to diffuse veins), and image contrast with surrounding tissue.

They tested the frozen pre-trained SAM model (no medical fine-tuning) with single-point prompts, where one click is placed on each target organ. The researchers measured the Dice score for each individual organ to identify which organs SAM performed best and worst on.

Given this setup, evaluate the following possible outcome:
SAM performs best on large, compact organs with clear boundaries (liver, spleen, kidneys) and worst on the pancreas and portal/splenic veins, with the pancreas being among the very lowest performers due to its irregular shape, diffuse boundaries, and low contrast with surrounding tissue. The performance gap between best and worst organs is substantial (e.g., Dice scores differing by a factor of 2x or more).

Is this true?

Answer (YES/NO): NO